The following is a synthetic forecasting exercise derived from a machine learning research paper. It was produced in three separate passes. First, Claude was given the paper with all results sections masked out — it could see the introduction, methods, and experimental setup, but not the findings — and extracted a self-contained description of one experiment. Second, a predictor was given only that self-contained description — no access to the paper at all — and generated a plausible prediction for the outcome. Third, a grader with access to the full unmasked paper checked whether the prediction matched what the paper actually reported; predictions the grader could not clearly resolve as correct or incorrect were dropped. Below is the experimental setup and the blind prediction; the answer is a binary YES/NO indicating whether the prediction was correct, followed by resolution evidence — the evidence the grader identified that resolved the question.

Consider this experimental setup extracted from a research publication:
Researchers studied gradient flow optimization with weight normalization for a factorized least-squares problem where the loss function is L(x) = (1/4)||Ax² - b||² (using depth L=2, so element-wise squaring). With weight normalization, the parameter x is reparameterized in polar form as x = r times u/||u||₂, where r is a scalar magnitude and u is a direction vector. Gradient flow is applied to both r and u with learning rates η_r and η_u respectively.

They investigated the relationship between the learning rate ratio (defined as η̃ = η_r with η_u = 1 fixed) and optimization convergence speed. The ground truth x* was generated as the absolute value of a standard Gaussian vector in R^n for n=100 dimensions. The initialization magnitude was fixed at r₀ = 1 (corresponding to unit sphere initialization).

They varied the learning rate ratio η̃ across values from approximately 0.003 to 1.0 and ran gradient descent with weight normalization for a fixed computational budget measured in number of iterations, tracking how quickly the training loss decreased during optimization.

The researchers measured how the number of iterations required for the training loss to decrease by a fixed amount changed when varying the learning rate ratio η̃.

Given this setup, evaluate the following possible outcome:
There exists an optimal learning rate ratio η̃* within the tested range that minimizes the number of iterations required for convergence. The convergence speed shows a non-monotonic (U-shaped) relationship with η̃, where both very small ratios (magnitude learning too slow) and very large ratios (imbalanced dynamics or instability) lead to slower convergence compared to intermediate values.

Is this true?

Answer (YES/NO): NO